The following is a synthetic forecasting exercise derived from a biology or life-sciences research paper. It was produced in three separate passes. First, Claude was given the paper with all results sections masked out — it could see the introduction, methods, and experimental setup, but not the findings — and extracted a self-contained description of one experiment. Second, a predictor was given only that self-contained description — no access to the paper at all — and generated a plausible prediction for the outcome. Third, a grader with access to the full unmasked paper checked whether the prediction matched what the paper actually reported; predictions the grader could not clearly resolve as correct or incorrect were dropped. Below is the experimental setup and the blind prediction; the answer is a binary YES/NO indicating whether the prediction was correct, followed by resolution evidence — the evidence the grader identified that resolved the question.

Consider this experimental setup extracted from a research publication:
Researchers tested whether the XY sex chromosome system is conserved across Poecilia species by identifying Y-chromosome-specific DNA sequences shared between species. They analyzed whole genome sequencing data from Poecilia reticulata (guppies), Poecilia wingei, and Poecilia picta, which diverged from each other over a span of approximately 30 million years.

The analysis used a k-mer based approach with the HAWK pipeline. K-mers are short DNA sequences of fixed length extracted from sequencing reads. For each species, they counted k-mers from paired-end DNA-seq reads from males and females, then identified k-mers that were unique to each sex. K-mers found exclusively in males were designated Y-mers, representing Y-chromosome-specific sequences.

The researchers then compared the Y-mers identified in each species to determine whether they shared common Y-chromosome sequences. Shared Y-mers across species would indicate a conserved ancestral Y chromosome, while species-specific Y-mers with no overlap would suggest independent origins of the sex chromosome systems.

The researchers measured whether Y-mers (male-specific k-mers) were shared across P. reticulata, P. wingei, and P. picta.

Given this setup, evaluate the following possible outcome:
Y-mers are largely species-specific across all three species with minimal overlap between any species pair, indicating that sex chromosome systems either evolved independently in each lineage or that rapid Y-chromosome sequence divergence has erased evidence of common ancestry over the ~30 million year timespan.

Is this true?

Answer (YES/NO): NO